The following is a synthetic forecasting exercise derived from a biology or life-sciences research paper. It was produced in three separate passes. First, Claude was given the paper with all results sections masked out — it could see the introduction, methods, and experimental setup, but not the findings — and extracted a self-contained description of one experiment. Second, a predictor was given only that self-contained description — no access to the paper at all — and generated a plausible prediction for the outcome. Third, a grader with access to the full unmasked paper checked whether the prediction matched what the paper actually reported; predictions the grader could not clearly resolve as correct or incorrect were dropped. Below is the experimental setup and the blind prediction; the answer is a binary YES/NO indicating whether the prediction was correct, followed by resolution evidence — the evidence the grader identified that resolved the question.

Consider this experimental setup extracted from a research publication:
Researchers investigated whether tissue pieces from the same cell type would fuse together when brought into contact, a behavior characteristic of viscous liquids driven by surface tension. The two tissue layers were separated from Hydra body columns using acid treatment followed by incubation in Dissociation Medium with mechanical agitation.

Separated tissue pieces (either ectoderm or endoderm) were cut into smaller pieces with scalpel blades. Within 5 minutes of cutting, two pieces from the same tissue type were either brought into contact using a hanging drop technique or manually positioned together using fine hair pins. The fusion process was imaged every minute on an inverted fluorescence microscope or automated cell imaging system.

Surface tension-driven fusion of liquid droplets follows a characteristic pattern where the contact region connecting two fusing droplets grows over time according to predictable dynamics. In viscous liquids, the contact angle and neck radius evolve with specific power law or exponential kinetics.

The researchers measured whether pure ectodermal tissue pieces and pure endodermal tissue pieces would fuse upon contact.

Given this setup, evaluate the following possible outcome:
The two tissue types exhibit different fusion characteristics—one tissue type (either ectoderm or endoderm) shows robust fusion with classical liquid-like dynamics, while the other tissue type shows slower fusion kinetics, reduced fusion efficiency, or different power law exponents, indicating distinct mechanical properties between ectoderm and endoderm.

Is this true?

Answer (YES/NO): YES